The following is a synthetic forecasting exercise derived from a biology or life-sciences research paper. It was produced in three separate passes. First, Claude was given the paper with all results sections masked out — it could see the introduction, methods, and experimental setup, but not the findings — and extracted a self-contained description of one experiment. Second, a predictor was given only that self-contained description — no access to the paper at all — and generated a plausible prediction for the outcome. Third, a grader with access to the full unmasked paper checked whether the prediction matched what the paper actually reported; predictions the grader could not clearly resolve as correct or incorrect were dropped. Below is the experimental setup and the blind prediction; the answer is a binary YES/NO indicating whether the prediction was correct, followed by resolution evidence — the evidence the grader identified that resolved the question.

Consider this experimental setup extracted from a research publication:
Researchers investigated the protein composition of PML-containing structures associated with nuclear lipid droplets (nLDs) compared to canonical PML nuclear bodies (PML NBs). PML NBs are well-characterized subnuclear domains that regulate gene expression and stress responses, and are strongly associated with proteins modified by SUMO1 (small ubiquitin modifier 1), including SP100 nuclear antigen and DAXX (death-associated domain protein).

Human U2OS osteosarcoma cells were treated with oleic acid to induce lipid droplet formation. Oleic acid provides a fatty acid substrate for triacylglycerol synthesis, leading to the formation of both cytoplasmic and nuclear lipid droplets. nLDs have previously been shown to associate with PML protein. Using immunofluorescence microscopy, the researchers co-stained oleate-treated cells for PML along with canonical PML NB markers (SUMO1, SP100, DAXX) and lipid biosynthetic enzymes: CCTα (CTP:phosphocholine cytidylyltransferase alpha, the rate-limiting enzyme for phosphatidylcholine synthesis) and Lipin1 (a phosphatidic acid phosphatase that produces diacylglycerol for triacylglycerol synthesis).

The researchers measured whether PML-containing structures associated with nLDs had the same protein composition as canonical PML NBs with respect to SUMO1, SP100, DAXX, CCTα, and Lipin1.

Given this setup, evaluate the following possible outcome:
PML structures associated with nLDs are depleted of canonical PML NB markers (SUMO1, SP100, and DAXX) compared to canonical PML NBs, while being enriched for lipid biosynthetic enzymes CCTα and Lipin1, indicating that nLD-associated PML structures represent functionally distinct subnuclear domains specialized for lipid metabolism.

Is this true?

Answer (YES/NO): YES